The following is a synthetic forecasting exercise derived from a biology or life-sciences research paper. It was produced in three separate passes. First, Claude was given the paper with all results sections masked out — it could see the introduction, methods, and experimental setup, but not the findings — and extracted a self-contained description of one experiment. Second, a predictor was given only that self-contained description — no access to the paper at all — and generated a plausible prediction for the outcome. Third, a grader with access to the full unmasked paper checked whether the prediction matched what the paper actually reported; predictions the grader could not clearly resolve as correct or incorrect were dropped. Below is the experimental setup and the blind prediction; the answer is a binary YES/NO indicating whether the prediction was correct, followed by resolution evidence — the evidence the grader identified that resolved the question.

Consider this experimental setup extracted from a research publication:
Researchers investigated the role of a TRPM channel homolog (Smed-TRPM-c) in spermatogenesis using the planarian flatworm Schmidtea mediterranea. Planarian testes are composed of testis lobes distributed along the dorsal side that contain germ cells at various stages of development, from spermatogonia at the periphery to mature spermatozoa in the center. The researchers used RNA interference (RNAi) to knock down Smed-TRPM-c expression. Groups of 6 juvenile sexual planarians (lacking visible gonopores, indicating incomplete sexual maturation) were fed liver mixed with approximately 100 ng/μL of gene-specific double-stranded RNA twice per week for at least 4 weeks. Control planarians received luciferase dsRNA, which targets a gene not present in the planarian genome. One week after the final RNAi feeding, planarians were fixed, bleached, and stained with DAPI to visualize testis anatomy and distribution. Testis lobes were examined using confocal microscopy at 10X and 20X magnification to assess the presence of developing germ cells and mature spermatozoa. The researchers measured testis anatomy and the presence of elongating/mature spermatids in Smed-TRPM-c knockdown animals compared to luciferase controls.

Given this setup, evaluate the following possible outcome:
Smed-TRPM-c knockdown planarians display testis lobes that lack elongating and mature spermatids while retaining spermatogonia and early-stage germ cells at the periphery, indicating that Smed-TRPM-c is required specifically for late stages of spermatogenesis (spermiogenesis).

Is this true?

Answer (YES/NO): NO